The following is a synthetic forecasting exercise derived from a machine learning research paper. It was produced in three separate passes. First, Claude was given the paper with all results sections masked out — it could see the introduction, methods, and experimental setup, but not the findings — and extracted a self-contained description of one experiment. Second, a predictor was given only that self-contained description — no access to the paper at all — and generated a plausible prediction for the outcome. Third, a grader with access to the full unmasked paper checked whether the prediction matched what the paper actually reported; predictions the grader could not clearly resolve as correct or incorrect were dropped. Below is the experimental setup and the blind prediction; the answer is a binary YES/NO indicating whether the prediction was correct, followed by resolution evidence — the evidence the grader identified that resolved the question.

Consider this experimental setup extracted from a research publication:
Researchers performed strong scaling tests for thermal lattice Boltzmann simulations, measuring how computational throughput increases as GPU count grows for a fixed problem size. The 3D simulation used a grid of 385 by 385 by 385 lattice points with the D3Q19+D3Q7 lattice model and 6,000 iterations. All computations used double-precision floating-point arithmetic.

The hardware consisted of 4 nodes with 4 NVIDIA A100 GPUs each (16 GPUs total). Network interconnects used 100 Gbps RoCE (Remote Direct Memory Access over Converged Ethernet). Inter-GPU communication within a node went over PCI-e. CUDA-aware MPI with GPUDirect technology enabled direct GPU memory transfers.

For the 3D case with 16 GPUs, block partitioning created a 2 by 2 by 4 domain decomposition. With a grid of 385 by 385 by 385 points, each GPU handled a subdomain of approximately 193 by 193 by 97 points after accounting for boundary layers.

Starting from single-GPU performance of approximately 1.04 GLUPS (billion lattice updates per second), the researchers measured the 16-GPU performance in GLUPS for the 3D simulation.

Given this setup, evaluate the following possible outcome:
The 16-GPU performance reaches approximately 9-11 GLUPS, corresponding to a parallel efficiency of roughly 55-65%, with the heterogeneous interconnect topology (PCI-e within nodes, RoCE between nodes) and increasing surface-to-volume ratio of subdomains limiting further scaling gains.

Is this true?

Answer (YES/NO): NO